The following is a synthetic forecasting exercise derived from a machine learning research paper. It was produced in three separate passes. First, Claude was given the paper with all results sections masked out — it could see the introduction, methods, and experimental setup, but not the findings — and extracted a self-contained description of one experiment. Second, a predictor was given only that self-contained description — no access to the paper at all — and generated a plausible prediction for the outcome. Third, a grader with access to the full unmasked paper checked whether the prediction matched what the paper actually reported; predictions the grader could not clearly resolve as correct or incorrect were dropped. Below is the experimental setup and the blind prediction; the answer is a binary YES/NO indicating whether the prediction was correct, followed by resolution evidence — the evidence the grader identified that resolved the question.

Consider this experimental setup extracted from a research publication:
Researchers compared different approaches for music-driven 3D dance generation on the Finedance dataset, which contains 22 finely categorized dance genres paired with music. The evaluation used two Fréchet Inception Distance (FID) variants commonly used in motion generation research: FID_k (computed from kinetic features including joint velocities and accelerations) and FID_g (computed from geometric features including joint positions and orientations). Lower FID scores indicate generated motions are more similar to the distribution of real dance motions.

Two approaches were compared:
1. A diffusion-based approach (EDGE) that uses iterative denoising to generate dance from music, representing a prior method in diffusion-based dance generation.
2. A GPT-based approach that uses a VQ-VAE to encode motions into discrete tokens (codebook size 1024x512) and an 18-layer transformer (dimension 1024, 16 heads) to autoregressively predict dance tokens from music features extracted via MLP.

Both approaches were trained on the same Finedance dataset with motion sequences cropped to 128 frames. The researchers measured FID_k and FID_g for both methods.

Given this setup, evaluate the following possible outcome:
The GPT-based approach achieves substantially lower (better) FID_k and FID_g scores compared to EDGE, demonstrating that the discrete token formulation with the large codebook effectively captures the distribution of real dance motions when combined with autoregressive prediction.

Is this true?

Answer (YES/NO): NO